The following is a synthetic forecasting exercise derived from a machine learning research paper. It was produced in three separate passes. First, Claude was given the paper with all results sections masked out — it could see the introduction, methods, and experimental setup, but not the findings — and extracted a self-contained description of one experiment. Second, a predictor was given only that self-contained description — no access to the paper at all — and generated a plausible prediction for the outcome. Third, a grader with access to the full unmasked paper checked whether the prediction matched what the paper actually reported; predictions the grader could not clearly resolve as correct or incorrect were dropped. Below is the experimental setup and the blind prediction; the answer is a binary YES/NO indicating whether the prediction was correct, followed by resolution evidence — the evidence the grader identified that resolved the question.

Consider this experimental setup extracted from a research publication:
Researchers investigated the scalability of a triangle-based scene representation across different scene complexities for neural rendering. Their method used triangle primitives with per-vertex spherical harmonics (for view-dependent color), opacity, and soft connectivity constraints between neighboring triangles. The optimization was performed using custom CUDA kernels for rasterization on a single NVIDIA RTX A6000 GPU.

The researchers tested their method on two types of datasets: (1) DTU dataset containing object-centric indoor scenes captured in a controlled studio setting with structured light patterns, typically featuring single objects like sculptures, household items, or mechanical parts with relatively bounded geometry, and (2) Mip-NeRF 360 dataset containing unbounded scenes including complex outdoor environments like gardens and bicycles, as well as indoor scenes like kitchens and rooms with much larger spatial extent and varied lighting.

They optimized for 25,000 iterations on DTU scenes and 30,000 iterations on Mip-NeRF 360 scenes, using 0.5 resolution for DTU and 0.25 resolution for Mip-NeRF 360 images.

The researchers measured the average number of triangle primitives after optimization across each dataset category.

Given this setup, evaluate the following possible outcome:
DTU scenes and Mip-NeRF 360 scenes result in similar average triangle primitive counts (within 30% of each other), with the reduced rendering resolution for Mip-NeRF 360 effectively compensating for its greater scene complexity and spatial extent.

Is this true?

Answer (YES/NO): NO